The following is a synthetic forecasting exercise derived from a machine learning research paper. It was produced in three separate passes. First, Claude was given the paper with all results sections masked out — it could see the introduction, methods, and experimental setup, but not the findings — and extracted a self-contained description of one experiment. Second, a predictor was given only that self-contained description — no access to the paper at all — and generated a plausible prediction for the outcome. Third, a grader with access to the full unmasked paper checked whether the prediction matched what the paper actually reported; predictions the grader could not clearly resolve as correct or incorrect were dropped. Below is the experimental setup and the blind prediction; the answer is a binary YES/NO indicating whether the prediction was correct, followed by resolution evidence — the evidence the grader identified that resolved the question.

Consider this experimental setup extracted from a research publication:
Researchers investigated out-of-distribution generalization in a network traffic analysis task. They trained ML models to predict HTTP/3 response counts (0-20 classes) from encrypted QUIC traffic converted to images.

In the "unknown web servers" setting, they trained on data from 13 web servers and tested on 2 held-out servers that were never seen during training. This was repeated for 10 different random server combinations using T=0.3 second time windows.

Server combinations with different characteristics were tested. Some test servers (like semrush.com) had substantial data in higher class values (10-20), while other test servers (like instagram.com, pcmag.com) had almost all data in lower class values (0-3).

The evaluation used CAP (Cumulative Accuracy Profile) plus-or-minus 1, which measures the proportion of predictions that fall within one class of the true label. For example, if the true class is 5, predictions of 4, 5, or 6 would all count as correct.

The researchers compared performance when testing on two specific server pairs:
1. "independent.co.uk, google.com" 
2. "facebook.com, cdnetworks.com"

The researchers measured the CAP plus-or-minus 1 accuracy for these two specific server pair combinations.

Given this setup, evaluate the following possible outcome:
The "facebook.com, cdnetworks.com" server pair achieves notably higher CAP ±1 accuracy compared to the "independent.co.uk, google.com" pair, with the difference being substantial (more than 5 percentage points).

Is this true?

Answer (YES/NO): NO